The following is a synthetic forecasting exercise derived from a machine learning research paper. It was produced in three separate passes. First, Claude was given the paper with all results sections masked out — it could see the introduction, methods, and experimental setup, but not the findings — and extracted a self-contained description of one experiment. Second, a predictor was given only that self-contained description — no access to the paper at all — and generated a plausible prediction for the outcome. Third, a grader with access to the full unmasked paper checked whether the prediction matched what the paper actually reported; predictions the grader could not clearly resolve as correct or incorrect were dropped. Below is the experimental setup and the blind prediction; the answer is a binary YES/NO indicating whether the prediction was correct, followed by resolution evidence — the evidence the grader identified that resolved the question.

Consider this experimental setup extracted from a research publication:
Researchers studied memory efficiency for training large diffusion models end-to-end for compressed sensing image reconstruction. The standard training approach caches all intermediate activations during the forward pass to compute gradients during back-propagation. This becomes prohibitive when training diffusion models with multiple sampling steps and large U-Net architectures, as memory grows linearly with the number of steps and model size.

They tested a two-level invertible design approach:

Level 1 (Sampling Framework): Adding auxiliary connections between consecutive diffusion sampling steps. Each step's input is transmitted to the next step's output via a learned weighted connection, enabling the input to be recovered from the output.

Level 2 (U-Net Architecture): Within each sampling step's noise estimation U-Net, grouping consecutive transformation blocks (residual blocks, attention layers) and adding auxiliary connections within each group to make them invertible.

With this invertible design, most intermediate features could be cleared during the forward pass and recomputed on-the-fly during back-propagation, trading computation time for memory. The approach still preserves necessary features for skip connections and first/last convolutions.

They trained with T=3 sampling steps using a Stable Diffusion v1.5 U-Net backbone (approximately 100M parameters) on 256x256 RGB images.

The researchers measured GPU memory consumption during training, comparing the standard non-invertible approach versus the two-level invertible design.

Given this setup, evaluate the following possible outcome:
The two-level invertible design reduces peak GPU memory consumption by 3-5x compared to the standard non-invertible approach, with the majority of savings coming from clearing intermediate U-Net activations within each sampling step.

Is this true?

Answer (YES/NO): NO